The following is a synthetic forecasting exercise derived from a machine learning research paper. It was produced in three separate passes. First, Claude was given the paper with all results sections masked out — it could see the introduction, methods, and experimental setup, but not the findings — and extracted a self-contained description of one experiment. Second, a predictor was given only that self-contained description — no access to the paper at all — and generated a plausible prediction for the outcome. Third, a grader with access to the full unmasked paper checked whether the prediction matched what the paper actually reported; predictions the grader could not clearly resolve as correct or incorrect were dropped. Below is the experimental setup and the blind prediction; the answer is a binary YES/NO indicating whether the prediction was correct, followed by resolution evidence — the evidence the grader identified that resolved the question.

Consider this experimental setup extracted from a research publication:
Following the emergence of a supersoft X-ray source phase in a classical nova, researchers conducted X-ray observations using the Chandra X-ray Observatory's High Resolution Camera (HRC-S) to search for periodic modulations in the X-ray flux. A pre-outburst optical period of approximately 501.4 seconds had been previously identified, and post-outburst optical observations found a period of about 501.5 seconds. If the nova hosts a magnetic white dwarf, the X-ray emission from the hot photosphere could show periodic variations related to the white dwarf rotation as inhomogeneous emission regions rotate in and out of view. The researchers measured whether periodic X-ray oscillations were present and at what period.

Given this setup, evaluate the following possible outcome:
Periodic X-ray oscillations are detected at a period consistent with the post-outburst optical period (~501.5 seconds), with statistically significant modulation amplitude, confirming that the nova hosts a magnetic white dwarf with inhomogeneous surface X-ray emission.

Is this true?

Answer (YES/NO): NO